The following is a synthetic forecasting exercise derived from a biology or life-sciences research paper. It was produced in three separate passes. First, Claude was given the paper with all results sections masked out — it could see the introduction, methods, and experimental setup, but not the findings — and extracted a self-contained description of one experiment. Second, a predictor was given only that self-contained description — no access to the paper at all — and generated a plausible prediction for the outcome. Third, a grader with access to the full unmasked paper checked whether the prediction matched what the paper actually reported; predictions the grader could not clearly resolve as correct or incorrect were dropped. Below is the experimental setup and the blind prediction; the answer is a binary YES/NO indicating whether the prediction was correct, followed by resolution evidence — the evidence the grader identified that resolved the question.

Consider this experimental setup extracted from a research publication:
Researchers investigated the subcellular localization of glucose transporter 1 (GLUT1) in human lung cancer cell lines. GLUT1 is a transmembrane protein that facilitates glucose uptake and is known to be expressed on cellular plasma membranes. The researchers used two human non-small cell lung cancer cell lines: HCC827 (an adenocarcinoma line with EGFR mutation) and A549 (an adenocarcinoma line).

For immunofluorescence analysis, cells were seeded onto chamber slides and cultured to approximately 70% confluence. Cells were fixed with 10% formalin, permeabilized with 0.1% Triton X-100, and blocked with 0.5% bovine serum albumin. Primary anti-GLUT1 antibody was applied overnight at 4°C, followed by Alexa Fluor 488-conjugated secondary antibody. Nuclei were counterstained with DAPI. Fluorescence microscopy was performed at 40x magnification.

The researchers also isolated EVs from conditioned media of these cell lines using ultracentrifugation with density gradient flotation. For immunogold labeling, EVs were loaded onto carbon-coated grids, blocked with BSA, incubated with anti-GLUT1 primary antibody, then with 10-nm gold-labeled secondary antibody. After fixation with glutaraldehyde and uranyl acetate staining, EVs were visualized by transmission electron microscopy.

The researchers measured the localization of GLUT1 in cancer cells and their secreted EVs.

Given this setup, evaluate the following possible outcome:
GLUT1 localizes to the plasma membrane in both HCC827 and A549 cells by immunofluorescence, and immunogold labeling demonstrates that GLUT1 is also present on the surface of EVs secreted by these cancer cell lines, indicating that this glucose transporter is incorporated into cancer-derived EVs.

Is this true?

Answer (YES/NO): YES